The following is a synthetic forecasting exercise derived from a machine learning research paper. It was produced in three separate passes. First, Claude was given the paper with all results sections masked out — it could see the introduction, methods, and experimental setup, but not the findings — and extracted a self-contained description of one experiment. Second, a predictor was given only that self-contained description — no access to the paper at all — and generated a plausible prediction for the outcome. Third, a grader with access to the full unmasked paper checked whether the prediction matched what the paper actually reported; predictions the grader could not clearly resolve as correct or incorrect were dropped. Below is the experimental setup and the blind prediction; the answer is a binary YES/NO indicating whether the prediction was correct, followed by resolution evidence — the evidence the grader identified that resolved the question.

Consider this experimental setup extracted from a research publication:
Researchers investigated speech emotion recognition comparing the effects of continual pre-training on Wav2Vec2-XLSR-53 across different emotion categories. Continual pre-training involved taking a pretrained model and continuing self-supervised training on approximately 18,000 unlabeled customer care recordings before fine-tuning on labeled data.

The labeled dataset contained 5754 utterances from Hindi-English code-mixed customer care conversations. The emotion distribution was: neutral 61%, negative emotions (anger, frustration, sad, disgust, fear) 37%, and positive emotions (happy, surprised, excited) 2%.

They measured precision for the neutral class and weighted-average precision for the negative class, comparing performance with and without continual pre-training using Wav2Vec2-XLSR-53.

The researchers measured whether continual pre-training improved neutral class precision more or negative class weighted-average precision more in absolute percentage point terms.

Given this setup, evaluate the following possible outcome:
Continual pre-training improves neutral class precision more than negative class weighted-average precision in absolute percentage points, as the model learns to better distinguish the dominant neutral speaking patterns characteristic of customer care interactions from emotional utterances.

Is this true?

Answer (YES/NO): NO